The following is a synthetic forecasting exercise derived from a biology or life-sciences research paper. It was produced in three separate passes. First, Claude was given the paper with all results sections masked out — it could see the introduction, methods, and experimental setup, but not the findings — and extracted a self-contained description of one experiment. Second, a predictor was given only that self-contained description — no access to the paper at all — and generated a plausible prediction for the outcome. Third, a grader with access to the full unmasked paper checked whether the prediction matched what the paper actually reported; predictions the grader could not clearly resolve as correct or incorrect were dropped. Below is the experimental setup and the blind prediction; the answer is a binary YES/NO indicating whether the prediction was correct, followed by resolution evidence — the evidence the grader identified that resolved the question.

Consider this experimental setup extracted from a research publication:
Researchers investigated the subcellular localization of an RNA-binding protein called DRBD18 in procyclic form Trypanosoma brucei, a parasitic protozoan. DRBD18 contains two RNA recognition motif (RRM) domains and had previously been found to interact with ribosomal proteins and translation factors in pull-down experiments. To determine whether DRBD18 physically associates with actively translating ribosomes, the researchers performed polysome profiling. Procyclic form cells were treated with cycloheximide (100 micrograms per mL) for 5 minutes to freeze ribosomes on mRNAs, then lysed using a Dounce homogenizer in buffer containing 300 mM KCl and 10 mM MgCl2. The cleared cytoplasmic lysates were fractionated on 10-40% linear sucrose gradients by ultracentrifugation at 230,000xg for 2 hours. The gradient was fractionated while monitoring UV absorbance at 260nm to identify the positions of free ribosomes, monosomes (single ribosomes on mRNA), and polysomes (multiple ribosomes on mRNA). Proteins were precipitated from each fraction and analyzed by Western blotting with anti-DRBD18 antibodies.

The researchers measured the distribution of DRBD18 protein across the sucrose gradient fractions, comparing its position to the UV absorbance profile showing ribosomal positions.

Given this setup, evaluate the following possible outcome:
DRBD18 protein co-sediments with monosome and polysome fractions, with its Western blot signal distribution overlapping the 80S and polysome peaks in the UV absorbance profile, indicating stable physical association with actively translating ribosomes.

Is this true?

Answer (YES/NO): YES